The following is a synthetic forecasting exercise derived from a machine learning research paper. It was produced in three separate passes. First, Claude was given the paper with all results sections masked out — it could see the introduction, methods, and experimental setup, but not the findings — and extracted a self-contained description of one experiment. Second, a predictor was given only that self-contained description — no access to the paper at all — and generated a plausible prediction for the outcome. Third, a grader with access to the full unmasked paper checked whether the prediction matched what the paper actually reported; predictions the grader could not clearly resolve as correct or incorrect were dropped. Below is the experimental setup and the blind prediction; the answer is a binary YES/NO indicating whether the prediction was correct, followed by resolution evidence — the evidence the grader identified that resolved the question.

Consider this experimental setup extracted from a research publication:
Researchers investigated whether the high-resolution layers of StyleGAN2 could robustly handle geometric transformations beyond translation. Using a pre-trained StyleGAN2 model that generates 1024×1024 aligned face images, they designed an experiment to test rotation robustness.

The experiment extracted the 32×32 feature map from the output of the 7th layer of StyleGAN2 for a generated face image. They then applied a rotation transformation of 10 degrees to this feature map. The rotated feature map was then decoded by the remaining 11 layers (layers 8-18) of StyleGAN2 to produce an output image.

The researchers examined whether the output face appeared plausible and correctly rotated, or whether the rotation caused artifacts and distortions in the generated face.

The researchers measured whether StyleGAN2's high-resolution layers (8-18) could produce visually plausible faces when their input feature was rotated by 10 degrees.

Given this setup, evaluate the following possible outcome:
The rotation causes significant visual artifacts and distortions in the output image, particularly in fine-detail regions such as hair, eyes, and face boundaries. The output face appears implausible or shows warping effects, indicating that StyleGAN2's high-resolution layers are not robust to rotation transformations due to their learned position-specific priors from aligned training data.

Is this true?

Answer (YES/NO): NO